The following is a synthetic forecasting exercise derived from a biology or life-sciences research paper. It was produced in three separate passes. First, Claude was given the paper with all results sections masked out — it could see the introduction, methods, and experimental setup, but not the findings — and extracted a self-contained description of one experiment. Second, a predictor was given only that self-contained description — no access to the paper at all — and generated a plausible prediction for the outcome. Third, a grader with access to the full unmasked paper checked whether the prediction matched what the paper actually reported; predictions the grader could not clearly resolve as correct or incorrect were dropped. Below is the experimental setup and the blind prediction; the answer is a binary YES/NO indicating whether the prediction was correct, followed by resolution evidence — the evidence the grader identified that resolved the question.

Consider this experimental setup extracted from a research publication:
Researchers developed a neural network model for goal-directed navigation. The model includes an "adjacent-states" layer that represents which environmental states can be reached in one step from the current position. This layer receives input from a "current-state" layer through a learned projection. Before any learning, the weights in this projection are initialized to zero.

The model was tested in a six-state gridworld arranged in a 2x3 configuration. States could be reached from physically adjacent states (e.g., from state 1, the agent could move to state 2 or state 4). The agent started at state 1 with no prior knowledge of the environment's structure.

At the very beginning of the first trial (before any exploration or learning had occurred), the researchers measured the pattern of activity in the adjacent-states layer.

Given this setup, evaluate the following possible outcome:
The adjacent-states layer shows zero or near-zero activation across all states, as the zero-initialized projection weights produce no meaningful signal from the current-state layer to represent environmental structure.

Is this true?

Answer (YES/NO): NO